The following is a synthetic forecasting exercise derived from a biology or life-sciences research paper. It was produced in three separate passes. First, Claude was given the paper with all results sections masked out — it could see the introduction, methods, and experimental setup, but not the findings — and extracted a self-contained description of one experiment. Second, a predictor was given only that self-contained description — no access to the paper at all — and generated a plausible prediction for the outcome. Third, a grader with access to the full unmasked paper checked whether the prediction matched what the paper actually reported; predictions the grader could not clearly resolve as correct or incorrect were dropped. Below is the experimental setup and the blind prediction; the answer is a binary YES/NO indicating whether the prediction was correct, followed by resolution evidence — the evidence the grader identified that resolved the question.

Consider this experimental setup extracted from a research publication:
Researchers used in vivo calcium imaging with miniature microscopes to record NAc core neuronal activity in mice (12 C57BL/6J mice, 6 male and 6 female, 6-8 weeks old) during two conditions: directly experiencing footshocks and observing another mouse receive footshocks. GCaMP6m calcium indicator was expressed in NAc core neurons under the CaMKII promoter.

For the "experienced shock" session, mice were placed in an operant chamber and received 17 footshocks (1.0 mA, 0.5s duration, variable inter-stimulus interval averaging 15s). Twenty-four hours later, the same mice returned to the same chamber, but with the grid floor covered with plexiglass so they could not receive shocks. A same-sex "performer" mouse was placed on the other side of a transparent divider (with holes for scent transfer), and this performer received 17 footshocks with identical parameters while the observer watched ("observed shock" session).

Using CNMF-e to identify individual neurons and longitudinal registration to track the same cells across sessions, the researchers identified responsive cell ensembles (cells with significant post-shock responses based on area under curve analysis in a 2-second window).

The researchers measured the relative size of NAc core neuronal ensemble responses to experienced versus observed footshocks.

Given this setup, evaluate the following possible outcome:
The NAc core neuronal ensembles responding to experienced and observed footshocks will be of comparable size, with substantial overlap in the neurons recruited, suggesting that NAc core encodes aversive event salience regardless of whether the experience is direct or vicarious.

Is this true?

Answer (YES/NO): NO